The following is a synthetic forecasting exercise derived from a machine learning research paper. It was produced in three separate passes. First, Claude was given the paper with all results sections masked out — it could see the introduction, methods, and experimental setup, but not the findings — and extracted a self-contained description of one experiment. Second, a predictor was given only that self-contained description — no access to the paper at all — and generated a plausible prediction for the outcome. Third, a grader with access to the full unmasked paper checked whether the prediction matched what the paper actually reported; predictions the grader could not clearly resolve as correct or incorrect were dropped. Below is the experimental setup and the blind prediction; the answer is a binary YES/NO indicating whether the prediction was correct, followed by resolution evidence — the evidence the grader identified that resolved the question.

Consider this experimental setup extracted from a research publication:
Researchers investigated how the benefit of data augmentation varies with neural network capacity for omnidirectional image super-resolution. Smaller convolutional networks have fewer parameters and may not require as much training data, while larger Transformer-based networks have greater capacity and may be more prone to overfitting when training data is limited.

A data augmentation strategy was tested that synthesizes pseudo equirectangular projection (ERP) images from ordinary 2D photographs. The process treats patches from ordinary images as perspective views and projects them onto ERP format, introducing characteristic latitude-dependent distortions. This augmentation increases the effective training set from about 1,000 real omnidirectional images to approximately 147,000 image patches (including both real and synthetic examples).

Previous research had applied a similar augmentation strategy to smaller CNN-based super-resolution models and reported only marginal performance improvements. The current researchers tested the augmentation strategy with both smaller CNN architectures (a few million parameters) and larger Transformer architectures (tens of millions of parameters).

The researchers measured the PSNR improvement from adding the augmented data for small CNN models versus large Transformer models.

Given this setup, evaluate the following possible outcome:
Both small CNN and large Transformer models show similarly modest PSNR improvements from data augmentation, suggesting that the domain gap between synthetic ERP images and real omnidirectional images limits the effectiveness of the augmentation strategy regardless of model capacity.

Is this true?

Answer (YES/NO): NO